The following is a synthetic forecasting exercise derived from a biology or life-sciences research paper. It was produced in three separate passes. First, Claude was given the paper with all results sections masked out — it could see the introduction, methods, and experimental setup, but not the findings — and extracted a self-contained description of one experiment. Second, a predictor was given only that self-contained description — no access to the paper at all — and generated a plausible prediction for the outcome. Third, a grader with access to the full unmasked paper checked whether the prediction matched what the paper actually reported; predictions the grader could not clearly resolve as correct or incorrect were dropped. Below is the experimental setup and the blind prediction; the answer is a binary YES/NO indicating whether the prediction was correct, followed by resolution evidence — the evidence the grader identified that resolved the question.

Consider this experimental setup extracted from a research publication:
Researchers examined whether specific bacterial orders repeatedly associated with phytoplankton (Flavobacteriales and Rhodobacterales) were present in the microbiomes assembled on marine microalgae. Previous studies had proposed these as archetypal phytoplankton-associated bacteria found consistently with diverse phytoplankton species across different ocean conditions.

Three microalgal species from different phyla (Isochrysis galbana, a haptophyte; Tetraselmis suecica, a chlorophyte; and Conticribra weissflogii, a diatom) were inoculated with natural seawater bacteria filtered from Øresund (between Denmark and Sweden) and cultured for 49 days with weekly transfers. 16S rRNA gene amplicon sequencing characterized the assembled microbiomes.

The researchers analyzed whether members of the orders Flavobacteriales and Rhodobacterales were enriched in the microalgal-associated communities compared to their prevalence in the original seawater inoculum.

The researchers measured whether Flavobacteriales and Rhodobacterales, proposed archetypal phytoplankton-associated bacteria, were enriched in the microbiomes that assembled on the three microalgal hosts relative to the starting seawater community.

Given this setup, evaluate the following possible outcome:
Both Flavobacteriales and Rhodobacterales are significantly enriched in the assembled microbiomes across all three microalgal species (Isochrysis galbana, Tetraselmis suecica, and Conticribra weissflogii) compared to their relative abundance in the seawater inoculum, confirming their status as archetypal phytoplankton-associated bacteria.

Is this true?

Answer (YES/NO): NO